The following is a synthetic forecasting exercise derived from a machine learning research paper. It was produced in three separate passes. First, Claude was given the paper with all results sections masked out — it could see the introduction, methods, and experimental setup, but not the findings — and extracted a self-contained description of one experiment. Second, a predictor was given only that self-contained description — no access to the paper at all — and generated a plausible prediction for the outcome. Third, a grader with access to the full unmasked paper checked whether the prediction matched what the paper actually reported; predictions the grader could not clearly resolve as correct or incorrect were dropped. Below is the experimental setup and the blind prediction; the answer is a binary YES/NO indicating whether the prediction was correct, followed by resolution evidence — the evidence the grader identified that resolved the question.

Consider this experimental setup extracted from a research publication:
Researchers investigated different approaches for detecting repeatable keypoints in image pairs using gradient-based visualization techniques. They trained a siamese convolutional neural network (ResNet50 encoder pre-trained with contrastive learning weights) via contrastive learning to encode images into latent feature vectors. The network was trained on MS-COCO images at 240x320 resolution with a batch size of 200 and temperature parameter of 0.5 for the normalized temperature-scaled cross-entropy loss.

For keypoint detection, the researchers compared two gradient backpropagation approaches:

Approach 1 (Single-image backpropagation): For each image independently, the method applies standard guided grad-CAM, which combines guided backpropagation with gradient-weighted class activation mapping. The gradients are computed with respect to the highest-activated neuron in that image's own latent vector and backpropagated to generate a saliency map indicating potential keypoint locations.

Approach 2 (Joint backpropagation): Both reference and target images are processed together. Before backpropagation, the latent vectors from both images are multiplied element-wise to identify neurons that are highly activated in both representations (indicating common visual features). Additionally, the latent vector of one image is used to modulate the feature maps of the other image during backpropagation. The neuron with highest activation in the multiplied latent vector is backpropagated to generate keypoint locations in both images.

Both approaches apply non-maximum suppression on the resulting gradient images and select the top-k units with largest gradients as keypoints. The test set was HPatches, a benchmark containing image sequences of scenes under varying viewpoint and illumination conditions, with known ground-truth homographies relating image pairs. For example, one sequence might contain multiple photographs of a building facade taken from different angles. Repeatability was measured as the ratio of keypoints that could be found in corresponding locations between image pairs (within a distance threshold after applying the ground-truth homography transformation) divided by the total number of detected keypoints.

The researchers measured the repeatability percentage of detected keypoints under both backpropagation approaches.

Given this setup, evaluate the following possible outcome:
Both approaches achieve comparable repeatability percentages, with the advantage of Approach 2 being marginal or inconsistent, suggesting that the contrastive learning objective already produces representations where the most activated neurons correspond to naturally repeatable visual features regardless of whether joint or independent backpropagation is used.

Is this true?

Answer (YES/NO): NO